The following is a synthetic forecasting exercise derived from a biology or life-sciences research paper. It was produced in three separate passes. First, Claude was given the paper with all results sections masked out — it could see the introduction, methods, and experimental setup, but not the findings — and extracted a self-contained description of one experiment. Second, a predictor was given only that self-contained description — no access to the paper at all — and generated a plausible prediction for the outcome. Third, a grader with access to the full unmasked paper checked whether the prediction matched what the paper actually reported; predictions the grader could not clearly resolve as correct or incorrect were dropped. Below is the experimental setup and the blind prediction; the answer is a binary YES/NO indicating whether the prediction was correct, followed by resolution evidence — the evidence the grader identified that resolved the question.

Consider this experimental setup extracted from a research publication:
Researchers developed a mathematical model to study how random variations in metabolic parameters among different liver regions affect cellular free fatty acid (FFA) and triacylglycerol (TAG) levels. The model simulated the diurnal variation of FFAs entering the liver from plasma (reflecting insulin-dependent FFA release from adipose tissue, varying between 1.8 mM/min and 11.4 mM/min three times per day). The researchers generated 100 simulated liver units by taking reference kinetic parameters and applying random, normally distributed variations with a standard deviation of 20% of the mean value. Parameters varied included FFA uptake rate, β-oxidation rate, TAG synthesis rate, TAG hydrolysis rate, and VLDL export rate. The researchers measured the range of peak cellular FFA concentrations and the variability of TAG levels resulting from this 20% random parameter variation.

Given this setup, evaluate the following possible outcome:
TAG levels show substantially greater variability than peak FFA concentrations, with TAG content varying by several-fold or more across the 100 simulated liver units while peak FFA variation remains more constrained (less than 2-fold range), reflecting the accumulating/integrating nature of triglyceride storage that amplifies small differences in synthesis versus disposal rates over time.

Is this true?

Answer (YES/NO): NO